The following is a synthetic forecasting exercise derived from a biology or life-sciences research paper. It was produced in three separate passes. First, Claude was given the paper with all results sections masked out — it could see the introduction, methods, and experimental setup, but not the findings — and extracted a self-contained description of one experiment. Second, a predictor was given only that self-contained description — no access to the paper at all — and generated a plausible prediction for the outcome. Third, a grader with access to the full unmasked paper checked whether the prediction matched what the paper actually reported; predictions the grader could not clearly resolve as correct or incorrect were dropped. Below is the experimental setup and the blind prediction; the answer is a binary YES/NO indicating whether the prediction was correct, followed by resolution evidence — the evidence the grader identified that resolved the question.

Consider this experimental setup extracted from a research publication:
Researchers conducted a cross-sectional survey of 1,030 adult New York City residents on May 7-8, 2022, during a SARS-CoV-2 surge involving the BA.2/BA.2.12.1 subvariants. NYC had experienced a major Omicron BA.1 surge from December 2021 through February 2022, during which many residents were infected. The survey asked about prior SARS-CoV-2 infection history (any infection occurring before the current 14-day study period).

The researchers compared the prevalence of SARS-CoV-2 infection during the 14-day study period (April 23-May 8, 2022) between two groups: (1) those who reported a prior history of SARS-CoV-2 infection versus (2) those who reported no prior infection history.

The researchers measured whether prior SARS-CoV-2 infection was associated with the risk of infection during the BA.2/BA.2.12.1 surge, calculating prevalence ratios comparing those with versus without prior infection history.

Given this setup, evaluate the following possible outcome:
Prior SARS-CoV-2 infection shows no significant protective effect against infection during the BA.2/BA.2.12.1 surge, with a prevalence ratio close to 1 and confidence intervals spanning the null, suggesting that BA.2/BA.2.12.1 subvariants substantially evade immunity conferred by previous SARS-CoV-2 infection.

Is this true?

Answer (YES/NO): NO